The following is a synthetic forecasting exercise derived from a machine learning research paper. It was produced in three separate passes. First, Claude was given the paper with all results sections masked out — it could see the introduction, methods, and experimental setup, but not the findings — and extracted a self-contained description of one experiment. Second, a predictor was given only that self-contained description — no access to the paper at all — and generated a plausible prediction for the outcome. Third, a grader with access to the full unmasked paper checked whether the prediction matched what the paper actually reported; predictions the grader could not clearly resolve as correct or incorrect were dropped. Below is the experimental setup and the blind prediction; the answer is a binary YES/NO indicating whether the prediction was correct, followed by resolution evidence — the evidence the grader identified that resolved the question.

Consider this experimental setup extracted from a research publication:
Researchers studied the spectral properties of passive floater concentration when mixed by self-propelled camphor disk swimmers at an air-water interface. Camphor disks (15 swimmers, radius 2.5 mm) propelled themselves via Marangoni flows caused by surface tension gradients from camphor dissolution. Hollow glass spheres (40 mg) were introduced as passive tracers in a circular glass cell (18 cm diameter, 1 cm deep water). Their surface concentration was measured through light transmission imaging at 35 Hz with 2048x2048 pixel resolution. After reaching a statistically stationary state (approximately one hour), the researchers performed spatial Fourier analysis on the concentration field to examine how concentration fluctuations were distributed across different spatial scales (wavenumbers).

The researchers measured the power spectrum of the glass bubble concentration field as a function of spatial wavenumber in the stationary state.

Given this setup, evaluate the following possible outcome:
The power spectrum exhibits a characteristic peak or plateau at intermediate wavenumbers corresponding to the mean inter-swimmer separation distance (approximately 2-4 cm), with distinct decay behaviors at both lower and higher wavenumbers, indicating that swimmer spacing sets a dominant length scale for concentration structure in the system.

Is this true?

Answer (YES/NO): NO